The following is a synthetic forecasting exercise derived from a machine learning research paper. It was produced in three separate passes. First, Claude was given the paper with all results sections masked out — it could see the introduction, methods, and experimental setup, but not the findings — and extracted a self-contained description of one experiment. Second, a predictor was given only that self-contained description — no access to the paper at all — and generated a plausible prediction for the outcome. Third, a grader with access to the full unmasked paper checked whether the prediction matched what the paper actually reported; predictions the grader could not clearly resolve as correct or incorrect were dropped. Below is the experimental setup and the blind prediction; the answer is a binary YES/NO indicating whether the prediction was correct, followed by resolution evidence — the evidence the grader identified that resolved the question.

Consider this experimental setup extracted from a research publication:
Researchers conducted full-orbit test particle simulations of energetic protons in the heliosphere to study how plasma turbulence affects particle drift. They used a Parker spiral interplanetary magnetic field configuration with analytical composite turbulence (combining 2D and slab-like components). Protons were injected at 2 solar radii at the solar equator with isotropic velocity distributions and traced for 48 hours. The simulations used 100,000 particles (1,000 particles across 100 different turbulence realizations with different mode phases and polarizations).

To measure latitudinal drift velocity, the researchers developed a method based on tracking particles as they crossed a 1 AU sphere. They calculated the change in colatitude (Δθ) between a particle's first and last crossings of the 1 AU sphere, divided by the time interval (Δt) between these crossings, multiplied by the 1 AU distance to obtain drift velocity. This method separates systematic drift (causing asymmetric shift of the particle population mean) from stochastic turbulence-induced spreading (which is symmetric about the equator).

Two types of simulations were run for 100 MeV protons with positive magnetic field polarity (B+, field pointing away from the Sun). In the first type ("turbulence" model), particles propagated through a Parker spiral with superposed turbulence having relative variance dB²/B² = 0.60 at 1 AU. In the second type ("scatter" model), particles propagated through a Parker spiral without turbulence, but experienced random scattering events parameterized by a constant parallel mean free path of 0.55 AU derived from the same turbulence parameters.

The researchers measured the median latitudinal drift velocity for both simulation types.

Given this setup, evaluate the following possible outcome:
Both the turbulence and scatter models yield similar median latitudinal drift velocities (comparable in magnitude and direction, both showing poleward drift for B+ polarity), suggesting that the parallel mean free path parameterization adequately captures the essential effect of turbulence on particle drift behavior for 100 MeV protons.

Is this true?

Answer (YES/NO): NO